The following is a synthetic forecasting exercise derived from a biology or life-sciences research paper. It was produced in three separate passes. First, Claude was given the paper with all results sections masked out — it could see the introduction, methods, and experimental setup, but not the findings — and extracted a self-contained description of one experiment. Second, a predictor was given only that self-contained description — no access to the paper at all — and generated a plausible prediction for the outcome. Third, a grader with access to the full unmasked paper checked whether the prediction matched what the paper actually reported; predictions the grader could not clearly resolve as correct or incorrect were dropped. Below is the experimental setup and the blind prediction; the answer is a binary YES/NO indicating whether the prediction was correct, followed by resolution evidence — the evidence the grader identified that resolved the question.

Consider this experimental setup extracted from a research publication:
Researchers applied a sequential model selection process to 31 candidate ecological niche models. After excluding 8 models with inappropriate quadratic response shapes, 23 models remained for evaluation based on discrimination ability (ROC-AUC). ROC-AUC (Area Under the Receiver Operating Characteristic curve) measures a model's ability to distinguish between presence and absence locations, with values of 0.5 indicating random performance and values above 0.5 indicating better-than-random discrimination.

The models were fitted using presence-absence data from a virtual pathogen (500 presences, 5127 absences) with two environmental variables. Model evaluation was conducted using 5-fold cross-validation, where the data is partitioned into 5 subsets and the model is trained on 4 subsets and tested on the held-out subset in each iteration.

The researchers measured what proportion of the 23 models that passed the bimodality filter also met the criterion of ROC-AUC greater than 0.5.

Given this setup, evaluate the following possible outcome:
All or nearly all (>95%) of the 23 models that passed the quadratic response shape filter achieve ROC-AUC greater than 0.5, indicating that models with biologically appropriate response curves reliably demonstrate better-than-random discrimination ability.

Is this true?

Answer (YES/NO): YES